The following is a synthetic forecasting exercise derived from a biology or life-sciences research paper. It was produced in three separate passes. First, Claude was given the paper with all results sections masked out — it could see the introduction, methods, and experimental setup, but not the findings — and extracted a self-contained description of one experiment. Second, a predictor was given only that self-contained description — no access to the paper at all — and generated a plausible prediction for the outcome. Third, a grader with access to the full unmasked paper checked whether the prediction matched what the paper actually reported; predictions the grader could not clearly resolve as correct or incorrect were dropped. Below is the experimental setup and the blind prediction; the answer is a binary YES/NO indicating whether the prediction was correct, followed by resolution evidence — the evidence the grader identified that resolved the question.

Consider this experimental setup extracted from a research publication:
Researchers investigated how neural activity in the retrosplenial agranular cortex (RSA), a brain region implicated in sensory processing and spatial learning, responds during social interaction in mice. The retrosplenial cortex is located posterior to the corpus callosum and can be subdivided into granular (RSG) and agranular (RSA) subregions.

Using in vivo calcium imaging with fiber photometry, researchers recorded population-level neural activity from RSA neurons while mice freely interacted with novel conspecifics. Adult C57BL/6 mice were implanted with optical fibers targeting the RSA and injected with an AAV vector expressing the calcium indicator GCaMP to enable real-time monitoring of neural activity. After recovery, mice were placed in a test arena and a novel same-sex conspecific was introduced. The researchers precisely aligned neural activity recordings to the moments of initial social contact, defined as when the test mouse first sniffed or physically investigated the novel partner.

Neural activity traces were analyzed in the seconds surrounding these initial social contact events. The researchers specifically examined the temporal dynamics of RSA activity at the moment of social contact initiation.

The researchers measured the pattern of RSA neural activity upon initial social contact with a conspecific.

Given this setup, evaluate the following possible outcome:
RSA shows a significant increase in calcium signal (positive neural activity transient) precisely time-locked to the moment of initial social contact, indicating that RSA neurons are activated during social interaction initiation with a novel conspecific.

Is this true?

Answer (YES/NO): NO